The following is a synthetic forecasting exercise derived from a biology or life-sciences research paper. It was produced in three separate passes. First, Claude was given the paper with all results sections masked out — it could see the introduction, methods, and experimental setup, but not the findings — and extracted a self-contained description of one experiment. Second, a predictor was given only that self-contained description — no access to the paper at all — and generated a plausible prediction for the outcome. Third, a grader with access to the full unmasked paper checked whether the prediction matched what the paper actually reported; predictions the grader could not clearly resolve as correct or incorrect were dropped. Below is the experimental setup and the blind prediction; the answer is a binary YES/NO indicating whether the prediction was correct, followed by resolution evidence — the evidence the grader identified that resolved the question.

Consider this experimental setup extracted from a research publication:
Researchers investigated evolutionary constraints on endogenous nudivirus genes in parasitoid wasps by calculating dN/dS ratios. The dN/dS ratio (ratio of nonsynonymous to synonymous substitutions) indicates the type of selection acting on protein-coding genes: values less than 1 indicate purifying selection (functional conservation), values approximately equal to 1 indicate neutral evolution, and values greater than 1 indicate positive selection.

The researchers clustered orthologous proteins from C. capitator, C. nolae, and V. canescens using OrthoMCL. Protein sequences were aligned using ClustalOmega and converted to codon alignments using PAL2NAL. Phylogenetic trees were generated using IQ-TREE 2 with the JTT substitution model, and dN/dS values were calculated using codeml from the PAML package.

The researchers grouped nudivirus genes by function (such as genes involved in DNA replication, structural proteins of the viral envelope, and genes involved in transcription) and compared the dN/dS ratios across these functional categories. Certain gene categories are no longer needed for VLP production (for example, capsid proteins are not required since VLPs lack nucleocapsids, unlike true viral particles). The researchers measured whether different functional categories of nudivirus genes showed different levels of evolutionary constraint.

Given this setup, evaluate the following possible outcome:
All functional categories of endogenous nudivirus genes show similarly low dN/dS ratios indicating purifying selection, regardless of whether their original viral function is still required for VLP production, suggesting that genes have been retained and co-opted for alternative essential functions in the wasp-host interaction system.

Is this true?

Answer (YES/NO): NO